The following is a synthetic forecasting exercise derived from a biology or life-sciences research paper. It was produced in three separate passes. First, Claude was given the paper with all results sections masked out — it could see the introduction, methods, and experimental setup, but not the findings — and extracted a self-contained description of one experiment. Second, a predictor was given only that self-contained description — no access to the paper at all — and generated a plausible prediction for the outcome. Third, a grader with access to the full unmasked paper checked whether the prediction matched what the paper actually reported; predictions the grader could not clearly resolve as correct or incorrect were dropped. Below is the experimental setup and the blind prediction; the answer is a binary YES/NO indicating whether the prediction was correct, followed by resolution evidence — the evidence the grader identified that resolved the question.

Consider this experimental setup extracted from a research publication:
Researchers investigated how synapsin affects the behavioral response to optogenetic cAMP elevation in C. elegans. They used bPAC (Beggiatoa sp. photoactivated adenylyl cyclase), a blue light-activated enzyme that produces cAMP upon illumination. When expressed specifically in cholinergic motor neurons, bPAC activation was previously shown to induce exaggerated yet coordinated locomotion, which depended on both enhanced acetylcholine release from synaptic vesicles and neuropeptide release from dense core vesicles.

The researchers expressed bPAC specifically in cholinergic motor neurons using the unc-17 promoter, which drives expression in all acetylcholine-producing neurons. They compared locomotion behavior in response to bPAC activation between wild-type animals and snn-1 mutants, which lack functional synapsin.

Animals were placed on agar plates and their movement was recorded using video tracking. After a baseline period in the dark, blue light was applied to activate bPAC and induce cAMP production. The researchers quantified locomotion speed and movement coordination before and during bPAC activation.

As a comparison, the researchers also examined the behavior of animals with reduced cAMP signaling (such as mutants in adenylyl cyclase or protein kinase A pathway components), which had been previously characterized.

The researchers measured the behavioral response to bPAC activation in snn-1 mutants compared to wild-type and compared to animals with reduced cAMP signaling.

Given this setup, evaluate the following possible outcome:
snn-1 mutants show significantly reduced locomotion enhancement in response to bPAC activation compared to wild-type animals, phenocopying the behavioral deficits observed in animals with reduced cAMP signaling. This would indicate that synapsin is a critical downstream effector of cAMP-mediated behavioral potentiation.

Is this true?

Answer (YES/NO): NO